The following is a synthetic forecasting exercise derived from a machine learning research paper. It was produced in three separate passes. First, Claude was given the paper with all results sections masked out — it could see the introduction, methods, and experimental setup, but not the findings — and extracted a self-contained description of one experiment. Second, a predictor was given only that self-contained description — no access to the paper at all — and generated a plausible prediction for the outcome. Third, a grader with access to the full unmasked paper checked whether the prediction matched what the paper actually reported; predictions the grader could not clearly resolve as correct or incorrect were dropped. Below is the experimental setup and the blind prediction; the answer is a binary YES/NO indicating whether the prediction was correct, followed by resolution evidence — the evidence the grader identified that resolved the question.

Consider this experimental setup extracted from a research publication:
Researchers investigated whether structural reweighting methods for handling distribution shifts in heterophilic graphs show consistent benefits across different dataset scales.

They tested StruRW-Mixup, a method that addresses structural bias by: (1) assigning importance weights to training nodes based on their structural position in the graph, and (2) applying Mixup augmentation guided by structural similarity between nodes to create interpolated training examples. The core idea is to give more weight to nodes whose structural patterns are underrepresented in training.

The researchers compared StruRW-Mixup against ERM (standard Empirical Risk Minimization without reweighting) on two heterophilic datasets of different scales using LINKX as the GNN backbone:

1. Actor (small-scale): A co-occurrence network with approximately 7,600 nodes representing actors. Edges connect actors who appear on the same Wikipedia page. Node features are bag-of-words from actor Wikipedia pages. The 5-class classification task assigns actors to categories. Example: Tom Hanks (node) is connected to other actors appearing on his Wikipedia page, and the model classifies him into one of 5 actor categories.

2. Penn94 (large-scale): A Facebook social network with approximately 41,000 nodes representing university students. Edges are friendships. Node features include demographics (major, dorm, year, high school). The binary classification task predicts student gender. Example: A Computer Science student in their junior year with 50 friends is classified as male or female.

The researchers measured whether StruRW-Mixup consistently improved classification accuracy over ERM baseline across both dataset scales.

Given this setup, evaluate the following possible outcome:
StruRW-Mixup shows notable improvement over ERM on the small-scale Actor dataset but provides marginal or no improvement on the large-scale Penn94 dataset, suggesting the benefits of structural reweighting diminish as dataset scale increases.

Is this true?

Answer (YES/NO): NO